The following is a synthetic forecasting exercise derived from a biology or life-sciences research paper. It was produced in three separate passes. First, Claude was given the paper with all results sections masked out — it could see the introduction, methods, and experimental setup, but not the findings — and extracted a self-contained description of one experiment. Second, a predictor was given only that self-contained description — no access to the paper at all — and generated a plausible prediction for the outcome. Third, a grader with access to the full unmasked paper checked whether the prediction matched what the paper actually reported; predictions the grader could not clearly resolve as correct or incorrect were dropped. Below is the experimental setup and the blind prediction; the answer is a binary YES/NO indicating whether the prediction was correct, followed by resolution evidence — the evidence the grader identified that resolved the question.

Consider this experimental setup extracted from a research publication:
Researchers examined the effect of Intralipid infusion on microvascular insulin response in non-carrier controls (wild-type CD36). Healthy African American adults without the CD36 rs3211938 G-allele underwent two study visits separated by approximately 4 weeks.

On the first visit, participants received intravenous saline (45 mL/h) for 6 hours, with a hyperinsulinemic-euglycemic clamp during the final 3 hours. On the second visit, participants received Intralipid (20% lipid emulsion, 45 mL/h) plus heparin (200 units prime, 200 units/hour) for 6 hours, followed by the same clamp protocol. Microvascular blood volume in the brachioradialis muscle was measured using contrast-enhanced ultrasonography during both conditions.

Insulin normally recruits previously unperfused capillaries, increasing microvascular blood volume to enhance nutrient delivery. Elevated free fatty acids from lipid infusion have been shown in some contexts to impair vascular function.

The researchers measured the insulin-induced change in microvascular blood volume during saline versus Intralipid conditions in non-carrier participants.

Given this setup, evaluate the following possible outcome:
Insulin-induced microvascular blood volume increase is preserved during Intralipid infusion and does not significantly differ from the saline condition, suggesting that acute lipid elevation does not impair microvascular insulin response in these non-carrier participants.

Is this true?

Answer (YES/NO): NO